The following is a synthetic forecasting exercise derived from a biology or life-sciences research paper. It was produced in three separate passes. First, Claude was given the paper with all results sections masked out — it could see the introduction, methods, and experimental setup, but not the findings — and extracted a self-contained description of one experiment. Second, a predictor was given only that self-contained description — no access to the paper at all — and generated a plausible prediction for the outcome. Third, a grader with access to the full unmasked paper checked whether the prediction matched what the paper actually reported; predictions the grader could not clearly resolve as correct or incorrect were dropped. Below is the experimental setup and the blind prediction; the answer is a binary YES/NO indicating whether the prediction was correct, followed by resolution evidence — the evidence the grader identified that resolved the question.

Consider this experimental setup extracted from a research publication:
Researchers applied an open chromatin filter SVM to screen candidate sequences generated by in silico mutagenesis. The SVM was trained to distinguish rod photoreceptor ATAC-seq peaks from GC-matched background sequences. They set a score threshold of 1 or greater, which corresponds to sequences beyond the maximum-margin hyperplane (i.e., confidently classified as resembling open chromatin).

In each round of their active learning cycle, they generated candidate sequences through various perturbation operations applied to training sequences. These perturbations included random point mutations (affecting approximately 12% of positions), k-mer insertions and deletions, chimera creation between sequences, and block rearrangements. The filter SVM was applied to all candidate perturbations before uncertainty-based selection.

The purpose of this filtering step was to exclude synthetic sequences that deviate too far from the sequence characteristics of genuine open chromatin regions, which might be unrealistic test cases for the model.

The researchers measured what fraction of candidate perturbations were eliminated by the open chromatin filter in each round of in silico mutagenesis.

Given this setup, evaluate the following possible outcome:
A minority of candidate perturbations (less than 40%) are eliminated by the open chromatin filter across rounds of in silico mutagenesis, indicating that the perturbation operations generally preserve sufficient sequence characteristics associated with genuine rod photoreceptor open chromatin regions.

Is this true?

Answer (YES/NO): NO